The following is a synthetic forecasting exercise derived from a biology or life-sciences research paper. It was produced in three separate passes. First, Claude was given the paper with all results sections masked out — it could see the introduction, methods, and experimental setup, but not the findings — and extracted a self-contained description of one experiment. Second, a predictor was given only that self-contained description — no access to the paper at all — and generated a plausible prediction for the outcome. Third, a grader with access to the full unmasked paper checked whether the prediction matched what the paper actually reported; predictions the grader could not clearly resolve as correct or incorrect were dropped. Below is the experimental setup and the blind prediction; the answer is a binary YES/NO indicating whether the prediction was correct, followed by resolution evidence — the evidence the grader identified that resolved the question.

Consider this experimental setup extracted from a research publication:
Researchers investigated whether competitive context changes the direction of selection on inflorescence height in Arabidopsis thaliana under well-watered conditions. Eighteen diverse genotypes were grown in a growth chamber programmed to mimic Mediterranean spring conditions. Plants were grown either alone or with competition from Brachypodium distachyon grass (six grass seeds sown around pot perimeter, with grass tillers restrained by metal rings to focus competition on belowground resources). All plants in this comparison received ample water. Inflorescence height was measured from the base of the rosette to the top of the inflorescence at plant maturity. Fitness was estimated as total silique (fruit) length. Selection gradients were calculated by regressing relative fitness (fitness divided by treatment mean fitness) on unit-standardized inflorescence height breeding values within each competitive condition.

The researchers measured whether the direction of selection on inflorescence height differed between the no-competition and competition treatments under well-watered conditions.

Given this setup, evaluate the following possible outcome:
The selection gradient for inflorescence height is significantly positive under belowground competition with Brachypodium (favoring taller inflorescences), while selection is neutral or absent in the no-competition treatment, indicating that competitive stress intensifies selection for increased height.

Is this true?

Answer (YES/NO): YES